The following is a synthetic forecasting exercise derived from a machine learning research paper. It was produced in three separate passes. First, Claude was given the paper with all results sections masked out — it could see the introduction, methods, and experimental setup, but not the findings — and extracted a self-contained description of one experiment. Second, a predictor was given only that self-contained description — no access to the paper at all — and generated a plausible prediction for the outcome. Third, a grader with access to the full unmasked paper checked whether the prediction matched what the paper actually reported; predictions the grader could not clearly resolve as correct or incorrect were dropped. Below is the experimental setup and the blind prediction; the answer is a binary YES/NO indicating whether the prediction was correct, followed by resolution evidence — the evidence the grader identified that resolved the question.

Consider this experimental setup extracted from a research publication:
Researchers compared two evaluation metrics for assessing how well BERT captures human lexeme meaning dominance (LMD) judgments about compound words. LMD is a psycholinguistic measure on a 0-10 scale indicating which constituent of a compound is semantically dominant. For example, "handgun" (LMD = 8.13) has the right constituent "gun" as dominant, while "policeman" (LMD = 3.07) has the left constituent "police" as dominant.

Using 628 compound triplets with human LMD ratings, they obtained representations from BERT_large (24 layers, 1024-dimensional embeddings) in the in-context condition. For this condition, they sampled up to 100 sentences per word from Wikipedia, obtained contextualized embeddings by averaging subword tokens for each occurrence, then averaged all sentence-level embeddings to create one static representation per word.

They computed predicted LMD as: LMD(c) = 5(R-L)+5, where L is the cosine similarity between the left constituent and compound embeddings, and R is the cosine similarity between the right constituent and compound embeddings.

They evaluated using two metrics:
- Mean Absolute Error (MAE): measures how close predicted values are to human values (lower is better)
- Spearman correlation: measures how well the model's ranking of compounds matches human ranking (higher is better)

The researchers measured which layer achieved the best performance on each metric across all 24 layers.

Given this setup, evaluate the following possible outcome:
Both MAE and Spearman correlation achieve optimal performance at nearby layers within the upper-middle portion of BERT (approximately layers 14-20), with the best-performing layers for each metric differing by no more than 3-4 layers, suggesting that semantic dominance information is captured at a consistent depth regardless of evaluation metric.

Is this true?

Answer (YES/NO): NO